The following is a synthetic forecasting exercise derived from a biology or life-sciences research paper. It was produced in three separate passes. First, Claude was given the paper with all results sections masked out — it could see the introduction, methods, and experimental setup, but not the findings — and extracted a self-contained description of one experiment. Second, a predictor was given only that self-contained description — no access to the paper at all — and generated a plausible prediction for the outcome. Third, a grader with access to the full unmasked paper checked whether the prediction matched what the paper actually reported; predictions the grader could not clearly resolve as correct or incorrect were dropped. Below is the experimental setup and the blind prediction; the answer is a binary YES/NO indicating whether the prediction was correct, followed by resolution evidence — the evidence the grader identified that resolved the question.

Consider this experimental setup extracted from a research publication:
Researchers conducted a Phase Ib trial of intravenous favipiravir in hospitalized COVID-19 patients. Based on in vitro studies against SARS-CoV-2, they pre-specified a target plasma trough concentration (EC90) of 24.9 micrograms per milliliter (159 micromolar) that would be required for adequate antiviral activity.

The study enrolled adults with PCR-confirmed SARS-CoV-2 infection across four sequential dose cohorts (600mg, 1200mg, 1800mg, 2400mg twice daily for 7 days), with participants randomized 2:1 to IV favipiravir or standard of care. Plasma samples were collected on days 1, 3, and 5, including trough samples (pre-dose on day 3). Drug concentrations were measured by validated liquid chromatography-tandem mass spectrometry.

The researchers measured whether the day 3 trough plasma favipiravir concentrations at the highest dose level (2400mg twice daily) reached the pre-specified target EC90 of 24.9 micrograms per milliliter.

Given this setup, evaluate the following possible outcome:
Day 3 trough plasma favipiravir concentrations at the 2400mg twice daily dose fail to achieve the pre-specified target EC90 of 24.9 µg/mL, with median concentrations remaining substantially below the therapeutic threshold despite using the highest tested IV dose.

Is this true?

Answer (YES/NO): NO